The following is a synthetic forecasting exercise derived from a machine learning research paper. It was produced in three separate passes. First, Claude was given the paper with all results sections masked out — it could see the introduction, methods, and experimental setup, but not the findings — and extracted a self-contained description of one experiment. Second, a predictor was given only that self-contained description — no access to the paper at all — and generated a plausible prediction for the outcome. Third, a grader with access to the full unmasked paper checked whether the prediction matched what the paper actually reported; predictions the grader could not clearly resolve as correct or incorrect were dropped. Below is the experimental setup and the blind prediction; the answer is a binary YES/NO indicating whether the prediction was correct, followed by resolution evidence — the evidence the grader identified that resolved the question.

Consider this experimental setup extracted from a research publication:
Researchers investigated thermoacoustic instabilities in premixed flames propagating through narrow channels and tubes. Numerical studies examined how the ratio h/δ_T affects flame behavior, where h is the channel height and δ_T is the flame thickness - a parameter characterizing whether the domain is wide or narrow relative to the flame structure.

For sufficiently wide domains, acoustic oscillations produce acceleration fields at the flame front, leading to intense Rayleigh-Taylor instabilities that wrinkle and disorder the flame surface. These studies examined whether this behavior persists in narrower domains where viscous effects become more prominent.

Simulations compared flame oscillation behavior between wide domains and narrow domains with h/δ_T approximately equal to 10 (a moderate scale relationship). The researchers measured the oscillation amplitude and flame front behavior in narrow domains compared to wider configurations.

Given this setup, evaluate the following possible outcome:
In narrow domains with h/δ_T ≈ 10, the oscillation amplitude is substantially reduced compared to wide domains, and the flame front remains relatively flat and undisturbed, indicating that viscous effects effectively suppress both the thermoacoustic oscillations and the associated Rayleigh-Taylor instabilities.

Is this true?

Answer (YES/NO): NO